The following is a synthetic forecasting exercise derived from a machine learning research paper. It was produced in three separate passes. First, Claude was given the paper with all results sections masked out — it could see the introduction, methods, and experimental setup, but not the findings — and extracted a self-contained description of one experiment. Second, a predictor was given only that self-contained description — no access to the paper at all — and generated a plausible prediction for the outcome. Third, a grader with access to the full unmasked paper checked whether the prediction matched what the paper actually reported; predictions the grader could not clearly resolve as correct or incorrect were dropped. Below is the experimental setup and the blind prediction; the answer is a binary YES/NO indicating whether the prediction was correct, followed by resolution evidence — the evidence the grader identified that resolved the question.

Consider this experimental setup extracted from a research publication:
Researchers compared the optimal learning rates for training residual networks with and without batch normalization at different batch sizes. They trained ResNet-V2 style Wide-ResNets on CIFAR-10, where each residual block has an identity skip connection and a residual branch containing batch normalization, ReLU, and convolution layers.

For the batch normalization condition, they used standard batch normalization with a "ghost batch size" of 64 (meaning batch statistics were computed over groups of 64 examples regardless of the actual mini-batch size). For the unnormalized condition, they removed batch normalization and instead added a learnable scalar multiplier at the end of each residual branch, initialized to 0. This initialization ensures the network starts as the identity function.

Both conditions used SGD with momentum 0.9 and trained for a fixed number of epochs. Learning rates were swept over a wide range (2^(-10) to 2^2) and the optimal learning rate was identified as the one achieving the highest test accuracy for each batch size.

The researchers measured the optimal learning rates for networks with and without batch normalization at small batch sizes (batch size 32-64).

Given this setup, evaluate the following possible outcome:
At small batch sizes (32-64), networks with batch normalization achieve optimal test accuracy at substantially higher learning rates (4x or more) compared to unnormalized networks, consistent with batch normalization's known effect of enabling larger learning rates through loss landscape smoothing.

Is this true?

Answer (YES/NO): NO